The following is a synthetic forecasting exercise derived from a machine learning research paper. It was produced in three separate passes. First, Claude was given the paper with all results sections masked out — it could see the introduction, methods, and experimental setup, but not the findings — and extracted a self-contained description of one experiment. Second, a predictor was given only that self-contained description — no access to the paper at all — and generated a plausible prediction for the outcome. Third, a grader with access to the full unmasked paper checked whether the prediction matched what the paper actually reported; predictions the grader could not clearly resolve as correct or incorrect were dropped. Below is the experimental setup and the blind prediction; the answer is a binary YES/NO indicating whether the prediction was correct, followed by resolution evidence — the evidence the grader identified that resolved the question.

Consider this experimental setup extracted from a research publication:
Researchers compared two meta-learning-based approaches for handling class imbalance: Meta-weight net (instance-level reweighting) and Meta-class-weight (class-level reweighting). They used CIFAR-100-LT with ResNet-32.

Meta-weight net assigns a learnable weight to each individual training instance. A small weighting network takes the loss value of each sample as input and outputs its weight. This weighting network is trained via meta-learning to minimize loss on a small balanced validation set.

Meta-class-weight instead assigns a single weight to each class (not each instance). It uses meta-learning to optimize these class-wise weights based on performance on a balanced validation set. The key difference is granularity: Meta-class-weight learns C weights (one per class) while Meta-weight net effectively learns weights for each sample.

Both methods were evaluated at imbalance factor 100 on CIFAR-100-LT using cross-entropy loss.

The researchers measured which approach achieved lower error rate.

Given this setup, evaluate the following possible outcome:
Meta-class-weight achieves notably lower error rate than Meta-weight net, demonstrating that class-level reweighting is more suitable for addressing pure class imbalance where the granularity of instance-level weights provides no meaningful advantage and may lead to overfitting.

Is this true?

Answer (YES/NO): YES